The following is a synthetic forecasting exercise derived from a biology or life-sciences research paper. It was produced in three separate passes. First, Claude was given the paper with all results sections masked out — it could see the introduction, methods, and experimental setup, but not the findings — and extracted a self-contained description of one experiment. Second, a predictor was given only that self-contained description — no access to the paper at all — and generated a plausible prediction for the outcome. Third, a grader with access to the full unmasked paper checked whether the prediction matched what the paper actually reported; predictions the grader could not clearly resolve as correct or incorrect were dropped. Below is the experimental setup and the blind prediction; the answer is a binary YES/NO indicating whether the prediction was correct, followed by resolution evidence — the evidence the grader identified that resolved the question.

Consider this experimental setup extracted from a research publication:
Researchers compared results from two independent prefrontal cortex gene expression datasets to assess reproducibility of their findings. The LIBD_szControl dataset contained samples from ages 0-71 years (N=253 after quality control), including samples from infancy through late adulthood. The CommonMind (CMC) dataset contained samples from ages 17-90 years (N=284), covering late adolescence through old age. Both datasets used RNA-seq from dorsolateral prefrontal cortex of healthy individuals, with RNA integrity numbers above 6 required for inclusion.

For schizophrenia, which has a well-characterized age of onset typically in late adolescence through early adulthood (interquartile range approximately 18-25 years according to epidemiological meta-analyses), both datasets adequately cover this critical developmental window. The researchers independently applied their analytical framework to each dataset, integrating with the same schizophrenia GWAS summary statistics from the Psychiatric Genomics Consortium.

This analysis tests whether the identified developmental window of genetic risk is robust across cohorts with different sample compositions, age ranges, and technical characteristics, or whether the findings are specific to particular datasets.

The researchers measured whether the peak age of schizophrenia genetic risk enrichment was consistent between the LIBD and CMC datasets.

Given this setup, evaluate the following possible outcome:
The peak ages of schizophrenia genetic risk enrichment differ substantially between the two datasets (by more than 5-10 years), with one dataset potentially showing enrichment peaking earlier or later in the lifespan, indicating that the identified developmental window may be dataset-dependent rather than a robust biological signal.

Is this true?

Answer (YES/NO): NO